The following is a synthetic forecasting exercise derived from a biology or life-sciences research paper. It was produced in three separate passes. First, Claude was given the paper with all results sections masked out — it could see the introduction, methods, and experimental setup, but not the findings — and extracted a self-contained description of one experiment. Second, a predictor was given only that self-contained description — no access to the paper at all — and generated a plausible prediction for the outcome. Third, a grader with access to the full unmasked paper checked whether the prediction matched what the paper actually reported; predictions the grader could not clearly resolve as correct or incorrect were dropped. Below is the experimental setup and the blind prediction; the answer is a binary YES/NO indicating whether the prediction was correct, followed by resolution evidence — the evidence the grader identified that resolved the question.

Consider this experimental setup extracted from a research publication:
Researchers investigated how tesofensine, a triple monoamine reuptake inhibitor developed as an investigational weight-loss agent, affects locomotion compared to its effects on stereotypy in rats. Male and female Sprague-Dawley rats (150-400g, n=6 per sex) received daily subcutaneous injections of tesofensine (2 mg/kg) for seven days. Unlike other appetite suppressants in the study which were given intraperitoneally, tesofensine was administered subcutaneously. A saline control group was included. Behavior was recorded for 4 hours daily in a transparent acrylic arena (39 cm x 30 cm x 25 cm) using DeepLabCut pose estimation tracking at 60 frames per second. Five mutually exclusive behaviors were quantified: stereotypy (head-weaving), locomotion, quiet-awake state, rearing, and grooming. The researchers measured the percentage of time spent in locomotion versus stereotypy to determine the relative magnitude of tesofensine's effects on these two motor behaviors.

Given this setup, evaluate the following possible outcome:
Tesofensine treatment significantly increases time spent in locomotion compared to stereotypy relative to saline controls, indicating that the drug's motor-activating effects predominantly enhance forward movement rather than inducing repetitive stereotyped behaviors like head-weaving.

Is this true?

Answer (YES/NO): NO